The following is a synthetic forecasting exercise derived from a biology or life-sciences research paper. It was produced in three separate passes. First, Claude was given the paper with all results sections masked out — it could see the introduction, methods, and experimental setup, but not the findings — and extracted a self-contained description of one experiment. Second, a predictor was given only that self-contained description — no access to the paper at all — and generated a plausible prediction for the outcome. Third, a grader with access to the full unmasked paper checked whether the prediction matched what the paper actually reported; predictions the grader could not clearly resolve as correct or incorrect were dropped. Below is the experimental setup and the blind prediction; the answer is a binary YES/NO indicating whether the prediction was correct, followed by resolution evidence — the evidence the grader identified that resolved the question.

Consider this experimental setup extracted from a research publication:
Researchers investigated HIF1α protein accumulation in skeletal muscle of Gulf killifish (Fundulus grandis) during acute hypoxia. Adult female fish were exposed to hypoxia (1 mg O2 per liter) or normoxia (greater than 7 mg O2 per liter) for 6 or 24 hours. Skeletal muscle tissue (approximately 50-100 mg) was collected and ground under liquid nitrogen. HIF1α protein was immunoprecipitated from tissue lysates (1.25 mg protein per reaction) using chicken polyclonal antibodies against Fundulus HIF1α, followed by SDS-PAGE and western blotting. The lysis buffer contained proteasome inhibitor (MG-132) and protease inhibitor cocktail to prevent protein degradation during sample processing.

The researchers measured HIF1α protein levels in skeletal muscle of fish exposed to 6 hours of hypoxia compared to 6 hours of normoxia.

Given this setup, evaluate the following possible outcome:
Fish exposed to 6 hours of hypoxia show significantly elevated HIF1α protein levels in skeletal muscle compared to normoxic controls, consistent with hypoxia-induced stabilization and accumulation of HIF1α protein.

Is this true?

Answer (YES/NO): YES